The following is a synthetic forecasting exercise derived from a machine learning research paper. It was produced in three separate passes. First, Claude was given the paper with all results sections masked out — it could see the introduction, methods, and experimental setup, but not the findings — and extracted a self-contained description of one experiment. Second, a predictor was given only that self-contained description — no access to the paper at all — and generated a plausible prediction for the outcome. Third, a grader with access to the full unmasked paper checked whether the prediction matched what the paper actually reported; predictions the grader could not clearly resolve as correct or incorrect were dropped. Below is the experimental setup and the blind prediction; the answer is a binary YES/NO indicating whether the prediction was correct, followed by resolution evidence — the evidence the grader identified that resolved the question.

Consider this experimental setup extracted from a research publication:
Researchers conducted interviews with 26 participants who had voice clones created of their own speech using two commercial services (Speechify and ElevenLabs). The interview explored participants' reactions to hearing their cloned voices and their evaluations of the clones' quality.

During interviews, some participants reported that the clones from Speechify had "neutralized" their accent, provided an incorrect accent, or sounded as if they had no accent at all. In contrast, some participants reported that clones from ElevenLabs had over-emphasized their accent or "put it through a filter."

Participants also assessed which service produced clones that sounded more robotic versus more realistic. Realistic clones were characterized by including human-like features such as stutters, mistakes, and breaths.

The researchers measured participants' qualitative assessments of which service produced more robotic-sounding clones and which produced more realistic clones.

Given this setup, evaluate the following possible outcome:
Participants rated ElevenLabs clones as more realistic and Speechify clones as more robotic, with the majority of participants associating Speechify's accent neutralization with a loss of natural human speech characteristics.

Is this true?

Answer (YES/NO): NO